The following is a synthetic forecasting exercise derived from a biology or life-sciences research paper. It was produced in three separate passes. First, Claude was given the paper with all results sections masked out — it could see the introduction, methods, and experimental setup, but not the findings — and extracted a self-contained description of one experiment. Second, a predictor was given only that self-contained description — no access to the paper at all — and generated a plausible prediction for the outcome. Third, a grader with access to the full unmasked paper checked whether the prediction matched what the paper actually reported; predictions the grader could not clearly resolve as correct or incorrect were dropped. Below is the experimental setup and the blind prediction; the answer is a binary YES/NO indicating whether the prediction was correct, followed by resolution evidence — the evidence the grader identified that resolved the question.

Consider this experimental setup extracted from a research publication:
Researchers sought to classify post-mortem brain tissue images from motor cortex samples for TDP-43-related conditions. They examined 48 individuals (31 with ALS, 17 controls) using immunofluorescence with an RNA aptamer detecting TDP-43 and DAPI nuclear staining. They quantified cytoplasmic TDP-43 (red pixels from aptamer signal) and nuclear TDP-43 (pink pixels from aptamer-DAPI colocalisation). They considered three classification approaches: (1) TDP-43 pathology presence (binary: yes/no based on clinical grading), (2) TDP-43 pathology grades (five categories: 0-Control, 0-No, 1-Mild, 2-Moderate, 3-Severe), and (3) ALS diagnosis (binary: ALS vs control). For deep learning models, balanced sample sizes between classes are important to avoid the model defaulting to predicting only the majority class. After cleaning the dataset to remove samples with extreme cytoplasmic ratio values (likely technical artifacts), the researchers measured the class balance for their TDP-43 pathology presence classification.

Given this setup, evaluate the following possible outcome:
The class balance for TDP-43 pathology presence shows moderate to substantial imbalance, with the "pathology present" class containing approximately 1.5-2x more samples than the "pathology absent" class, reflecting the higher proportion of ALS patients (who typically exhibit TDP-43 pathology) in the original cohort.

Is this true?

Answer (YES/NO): NO